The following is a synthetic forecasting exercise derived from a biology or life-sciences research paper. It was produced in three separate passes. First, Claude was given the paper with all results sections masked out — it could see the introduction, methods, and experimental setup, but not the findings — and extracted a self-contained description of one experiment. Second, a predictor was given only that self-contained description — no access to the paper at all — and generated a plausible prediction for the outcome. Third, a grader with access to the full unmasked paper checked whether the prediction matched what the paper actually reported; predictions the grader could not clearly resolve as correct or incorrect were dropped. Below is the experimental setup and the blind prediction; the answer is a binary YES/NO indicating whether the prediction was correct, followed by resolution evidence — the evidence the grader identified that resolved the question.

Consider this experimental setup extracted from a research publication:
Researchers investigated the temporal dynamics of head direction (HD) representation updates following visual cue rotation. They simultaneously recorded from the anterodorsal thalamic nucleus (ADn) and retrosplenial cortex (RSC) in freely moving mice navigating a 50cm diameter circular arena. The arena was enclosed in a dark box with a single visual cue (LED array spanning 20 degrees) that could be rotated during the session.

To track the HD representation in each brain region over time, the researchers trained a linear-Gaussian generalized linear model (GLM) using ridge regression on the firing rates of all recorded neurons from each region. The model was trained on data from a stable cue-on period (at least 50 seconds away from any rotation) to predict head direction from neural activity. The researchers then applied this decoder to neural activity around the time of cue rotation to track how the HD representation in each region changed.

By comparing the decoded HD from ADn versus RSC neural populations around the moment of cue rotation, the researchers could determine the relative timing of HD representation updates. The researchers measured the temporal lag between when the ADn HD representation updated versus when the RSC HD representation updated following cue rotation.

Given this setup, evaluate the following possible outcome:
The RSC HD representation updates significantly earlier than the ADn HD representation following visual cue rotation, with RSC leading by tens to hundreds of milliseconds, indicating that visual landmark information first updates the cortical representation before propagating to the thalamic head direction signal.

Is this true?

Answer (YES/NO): NO